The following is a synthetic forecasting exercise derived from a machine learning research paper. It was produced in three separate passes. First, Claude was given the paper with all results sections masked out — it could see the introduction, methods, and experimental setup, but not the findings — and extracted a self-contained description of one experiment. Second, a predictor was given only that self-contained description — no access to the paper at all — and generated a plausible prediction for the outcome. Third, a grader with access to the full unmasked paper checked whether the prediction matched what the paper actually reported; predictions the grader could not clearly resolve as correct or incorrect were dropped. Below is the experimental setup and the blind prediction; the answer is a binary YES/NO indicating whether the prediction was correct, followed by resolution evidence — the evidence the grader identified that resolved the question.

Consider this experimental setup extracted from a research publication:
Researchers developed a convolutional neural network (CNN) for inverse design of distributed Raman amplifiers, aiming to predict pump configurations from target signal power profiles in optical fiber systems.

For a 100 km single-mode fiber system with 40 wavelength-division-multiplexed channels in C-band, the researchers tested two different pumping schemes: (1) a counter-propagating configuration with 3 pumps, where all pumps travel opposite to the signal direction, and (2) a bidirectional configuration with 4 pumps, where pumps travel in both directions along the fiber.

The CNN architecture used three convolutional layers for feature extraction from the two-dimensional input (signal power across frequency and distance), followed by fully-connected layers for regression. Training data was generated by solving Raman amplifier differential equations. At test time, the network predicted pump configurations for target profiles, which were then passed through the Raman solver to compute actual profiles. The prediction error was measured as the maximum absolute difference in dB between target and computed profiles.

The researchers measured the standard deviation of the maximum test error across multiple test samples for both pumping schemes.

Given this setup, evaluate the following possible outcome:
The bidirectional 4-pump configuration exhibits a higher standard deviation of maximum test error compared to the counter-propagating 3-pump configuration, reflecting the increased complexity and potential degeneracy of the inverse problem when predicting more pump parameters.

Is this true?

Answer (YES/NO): NO